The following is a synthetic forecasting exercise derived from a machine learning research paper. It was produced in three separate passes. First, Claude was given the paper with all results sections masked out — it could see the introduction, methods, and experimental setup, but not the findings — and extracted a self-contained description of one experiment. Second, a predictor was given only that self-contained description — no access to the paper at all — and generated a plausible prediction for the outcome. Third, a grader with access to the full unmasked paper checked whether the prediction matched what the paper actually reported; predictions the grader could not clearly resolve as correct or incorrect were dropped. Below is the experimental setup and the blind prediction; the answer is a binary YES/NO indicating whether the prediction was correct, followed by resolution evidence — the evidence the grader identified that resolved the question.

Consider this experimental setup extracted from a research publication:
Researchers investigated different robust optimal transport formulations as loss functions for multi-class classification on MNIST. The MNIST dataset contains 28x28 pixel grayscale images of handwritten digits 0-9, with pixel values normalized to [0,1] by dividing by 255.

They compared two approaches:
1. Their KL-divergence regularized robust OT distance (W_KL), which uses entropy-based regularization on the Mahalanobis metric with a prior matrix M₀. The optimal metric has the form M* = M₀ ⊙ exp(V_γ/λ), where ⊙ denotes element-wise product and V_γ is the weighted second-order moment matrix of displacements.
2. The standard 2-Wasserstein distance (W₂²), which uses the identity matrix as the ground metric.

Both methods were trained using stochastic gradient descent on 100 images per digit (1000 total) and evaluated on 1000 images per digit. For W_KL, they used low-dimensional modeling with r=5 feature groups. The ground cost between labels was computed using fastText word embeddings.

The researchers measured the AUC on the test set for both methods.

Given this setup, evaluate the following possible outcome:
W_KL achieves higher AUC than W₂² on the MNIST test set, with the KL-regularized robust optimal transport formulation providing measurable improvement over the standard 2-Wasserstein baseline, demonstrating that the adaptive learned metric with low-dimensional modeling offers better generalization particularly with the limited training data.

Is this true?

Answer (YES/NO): YES